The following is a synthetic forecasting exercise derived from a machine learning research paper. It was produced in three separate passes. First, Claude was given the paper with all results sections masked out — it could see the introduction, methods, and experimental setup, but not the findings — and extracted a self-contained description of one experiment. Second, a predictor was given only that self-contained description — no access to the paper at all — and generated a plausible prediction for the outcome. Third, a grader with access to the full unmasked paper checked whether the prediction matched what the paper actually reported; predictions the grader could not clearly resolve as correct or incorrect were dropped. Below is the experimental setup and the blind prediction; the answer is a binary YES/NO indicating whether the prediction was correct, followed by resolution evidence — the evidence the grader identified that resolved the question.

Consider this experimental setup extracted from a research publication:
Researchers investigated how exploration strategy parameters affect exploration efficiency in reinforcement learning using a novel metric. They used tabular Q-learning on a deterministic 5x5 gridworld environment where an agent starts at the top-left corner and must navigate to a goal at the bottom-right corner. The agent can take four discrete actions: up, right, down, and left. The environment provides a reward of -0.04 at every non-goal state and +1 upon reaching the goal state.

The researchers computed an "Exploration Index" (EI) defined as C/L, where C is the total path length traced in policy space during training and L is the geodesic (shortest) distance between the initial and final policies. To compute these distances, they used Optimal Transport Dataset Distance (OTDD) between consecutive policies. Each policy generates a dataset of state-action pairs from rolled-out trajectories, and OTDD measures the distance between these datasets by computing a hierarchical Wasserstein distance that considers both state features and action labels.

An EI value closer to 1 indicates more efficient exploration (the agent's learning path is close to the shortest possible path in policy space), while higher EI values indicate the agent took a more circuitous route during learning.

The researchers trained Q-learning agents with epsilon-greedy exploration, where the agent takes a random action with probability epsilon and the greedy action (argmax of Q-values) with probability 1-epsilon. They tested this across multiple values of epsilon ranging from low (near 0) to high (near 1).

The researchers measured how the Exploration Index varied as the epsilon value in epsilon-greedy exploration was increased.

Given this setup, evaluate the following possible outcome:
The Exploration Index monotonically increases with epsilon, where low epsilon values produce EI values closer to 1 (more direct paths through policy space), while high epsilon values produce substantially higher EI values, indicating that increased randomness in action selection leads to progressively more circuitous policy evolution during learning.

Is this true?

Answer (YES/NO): NO